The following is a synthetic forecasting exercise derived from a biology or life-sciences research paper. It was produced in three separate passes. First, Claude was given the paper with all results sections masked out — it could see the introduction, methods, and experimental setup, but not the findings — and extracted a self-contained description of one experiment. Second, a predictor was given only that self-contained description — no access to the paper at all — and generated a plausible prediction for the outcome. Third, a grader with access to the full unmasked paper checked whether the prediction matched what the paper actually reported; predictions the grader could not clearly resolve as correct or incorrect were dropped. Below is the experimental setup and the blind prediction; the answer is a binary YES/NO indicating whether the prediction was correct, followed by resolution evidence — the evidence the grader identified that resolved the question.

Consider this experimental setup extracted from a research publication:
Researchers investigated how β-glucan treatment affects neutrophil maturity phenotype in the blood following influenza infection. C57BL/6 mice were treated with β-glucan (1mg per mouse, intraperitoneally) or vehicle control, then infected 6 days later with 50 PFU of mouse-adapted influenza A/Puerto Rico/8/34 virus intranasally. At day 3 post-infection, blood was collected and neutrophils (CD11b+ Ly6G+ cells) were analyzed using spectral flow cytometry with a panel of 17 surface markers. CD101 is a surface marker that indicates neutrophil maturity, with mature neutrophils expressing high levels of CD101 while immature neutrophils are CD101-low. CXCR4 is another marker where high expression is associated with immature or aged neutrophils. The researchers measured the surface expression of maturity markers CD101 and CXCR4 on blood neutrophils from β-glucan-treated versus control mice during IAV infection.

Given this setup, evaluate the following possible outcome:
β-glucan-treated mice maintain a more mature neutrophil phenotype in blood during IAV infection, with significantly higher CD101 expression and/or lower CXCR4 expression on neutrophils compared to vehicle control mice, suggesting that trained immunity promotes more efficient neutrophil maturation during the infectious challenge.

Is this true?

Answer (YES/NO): NO